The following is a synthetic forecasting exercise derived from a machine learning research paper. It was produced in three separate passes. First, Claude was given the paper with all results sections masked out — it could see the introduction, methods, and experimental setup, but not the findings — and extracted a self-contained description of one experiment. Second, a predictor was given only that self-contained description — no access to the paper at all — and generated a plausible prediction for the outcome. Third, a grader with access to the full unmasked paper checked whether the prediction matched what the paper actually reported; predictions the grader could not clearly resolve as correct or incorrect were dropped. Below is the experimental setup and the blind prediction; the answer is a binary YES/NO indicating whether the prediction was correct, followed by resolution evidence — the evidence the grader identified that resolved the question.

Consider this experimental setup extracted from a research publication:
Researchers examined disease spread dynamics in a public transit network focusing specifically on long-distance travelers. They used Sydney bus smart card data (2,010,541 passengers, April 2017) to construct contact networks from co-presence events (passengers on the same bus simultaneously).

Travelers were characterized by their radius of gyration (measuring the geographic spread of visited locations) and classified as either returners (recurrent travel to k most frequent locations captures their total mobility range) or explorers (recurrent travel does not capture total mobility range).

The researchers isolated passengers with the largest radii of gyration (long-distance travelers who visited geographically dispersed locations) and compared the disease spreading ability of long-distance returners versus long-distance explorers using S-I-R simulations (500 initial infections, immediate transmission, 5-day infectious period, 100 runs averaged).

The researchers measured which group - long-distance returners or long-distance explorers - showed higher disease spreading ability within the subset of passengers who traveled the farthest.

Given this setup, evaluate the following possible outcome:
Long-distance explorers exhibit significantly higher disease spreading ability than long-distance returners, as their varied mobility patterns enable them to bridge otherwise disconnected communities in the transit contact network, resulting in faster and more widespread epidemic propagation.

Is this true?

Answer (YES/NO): NO